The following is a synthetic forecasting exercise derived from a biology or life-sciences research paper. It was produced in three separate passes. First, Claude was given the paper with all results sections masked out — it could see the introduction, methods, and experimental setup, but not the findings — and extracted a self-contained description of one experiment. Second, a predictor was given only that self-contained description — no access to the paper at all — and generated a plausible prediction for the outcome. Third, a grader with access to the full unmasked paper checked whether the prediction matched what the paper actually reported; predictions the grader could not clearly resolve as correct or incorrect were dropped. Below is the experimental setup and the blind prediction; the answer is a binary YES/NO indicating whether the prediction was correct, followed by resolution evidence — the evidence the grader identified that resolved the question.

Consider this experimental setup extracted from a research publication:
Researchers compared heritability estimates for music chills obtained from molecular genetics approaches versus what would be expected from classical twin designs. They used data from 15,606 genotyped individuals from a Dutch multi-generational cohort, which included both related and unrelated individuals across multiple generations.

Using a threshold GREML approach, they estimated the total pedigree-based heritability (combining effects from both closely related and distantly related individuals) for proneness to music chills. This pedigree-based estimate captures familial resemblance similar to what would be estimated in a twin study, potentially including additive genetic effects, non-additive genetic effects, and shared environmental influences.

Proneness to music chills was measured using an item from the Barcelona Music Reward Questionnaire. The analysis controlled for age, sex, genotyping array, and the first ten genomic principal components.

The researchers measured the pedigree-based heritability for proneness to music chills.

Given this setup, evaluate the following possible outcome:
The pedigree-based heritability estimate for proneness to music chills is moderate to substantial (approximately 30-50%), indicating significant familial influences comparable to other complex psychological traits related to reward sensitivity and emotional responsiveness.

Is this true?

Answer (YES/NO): NO